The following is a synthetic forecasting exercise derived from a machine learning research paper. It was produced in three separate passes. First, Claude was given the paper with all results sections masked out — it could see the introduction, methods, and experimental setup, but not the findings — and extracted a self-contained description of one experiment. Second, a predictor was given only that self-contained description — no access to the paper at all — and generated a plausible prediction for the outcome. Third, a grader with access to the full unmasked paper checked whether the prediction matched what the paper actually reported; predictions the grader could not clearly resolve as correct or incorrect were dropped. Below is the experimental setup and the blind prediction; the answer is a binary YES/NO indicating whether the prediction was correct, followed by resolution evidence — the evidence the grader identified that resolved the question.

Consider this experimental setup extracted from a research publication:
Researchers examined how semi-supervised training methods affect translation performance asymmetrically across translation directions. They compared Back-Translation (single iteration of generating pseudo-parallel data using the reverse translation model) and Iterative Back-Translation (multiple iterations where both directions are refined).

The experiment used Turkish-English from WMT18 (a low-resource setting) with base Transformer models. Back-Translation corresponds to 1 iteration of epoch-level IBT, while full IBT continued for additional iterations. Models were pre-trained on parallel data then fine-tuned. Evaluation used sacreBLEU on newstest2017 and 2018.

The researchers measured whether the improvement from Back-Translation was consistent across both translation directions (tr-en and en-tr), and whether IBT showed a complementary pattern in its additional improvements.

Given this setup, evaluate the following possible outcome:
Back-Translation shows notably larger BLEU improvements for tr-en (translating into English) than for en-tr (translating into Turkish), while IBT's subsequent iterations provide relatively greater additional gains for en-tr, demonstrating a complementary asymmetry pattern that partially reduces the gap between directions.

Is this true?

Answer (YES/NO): NO